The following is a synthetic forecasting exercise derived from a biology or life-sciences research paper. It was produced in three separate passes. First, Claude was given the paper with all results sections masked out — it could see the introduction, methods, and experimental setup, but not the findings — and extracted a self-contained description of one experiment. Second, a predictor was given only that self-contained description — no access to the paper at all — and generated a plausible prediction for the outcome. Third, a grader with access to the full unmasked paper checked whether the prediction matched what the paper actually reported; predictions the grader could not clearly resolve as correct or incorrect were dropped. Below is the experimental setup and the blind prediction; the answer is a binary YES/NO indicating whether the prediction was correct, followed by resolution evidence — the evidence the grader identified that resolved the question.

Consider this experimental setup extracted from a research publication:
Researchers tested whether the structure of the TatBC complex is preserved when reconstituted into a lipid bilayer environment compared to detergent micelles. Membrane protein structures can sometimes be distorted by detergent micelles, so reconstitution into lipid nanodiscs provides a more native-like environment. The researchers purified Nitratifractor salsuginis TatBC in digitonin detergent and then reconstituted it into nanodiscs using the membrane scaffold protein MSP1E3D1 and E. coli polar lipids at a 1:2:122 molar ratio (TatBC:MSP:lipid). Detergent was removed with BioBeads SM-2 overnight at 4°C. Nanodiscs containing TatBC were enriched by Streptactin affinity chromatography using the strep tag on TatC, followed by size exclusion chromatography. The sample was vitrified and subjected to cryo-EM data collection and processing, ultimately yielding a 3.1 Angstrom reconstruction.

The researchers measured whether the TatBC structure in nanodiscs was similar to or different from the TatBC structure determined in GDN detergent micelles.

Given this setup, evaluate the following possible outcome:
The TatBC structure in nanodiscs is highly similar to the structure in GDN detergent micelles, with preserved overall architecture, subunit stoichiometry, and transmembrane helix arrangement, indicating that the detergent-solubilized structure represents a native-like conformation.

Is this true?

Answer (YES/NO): YES